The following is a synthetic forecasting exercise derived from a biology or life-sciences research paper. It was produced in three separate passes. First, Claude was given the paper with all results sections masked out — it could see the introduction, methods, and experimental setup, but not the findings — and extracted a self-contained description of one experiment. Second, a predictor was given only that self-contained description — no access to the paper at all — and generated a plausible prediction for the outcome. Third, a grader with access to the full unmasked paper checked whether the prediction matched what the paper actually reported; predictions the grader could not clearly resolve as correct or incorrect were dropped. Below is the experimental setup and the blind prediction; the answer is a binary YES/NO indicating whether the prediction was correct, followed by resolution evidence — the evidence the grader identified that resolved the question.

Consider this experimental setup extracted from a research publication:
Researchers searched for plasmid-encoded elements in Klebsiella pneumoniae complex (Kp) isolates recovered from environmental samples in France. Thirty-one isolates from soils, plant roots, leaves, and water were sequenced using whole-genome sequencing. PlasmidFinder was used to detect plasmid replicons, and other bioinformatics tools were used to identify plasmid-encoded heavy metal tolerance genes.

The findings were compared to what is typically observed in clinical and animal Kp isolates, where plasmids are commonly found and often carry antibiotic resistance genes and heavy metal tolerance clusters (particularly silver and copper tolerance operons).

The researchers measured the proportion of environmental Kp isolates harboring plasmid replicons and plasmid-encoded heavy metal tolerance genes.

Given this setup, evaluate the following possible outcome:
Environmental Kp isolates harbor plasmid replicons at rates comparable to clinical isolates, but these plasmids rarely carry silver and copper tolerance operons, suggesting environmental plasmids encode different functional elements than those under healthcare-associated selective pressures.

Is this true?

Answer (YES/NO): NO